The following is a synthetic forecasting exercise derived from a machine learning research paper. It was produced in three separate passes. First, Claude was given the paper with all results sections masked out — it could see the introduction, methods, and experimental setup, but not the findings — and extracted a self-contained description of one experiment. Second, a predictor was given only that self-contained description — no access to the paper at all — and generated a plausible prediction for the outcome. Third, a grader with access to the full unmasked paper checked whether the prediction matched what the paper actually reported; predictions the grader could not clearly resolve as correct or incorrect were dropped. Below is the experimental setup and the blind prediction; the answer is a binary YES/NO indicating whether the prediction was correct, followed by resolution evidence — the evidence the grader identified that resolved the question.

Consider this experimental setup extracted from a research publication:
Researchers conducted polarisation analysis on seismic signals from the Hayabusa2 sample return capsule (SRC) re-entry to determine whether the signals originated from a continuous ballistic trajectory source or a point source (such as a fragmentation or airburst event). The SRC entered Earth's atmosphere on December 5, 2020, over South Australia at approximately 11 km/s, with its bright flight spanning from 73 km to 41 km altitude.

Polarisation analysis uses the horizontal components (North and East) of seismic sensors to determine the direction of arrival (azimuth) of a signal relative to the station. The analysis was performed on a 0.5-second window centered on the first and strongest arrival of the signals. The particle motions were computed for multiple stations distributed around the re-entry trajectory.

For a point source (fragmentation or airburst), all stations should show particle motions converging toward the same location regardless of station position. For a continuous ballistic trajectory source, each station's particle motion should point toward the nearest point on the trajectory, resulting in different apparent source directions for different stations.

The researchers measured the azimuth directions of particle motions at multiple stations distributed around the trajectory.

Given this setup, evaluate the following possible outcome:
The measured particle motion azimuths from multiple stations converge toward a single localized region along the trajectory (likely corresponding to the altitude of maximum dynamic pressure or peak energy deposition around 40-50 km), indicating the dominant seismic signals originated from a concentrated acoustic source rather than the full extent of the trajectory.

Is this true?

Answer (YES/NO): NO